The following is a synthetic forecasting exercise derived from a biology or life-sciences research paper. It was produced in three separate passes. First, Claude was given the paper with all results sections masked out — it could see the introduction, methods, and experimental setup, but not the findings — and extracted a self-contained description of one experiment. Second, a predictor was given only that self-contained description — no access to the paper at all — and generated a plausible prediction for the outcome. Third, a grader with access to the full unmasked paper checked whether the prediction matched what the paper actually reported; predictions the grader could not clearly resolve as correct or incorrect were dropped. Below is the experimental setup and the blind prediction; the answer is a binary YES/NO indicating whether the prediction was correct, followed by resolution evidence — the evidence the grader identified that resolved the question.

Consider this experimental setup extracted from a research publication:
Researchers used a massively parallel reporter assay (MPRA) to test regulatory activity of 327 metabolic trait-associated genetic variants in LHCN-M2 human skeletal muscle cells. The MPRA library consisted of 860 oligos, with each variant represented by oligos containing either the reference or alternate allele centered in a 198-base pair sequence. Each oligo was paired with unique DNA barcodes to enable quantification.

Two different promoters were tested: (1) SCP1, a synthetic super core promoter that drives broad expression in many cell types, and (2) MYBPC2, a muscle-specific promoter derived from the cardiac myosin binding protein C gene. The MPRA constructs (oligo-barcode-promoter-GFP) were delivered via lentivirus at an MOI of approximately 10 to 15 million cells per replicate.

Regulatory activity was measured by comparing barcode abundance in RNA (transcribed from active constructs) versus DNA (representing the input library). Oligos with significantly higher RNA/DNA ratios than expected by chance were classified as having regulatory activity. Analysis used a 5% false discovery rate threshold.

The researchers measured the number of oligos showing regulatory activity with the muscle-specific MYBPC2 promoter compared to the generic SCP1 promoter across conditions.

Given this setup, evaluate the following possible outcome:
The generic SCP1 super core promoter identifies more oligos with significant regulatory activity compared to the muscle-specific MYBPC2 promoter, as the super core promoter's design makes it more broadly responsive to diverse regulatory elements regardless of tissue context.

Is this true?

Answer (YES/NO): YES